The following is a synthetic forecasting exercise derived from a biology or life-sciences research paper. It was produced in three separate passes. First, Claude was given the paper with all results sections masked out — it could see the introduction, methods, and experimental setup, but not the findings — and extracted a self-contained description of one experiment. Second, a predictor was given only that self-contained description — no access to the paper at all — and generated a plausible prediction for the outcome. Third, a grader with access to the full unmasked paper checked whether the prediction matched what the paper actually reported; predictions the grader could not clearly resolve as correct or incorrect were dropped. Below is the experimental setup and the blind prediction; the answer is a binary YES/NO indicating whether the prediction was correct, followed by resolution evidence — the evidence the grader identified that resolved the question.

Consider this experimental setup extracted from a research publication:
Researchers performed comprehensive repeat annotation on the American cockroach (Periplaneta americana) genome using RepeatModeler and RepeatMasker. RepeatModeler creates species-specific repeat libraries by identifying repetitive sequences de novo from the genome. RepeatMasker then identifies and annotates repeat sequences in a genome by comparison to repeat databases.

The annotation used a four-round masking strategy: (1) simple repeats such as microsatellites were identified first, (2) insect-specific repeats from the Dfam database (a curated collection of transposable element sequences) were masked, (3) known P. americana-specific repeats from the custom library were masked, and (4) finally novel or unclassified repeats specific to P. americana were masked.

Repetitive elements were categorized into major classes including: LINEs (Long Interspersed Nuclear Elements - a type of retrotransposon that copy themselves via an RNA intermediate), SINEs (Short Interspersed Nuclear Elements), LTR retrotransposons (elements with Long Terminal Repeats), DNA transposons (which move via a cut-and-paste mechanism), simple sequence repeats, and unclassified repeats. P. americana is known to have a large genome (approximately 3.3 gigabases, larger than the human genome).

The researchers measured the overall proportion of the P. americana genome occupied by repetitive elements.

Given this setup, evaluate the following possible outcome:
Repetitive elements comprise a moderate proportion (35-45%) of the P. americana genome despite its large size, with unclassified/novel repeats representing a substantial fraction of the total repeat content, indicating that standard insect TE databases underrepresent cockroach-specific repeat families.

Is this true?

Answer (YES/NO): NO